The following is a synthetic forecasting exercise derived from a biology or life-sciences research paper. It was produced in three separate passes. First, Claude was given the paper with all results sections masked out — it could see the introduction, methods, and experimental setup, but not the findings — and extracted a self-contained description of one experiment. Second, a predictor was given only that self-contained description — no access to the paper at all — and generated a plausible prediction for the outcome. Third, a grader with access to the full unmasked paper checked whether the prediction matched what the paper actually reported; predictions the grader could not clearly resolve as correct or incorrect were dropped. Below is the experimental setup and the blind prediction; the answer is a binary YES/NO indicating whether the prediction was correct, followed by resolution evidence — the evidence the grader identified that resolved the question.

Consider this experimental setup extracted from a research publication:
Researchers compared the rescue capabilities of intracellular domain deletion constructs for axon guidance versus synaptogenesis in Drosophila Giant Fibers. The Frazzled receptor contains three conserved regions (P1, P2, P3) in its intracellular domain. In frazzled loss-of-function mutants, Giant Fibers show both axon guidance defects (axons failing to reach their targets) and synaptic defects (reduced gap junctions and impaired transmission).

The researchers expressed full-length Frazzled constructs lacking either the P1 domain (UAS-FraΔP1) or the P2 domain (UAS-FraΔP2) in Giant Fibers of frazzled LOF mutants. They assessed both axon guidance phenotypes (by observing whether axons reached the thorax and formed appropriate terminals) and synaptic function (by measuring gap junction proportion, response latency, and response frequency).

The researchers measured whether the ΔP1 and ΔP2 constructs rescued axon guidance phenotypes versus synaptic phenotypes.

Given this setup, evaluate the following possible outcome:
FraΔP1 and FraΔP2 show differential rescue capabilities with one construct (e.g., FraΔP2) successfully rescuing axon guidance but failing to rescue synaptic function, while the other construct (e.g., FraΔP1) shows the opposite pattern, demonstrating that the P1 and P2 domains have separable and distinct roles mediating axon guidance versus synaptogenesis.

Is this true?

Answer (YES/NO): NO